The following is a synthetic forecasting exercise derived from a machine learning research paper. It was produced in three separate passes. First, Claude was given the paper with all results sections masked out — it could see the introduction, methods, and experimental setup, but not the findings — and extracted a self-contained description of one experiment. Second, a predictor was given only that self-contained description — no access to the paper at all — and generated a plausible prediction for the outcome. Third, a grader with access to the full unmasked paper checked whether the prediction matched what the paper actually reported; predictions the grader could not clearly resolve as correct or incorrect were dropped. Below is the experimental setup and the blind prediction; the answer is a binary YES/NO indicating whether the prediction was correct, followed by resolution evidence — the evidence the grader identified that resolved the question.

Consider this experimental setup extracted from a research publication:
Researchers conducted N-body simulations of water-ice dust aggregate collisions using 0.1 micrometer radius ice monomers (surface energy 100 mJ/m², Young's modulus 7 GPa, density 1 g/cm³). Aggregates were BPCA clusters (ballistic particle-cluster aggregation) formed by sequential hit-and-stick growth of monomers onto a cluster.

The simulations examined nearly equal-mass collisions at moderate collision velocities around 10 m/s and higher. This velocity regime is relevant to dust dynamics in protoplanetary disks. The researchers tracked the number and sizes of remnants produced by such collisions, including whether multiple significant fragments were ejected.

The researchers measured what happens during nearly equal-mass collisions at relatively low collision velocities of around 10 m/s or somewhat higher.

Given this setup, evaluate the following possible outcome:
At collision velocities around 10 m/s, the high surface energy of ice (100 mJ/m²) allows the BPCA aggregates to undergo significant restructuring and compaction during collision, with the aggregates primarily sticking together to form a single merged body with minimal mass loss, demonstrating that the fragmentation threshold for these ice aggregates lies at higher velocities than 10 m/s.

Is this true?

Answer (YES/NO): NO